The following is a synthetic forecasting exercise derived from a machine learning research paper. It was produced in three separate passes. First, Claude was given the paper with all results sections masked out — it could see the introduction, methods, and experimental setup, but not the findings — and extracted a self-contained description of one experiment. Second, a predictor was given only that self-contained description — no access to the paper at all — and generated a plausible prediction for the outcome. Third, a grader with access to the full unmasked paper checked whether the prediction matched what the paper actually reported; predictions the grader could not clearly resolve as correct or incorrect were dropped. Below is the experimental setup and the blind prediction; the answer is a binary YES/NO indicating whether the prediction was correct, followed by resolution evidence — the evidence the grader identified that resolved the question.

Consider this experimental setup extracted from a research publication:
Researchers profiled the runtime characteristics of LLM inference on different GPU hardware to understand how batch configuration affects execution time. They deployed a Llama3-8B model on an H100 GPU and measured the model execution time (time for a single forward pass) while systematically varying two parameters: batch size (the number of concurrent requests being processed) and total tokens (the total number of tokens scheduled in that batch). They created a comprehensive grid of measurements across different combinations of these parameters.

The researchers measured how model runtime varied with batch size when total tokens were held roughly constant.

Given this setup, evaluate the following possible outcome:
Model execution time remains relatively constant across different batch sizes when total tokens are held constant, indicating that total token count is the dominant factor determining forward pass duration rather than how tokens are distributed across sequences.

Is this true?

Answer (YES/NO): NO